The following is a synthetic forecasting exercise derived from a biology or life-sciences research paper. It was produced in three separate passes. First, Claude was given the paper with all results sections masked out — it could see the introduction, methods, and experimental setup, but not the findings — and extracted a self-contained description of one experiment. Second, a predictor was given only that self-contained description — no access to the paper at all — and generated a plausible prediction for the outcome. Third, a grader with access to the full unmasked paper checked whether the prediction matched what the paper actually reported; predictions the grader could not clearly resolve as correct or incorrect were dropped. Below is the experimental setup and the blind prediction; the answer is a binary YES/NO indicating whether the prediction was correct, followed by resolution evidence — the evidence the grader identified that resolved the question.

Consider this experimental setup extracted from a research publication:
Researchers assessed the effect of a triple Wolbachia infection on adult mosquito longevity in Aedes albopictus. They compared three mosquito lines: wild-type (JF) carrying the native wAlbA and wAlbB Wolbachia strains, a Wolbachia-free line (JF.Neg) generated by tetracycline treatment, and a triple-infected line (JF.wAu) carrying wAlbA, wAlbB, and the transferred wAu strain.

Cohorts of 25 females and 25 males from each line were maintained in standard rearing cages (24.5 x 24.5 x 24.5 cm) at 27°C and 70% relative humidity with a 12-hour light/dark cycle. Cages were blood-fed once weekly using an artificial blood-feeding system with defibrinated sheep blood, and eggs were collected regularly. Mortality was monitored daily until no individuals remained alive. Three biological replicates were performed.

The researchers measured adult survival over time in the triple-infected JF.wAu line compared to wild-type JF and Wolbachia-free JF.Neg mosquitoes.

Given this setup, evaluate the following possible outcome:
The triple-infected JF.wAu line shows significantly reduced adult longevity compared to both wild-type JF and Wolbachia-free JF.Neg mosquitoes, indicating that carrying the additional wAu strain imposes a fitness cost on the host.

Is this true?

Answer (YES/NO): NO